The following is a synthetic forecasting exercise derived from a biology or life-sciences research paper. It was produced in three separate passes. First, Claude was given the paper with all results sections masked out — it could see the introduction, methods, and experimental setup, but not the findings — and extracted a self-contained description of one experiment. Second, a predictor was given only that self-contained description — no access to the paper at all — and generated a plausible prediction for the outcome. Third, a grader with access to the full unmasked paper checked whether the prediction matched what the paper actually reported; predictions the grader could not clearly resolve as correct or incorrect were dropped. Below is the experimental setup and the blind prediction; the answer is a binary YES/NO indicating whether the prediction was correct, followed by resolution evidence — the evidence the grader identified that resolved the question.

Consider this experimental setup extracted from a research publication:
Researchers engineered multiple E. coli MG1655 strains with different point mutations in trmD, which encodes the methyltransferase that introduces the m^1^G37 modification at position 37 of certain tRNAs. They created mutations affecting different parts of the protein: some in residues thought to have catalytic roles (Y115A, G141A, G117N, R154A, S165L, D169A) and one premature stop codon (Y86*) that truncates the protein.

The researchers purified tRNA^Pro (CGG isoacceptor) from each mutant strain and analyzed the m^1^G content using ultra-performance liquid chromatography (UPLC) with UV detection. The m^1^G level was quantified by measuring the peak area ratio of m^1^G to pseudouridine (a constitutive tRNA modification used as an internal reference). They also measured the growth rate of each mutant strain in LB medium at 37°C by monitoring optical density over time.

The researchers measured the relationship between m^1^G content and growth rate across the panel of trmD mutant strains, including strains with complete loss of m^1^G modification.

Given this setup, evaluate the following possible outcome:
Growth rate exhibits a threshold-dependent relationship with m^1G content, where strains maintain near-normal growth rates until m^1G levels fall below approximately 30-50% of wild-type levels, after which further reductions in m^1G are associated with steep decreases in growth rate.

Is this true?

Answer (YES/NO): NO